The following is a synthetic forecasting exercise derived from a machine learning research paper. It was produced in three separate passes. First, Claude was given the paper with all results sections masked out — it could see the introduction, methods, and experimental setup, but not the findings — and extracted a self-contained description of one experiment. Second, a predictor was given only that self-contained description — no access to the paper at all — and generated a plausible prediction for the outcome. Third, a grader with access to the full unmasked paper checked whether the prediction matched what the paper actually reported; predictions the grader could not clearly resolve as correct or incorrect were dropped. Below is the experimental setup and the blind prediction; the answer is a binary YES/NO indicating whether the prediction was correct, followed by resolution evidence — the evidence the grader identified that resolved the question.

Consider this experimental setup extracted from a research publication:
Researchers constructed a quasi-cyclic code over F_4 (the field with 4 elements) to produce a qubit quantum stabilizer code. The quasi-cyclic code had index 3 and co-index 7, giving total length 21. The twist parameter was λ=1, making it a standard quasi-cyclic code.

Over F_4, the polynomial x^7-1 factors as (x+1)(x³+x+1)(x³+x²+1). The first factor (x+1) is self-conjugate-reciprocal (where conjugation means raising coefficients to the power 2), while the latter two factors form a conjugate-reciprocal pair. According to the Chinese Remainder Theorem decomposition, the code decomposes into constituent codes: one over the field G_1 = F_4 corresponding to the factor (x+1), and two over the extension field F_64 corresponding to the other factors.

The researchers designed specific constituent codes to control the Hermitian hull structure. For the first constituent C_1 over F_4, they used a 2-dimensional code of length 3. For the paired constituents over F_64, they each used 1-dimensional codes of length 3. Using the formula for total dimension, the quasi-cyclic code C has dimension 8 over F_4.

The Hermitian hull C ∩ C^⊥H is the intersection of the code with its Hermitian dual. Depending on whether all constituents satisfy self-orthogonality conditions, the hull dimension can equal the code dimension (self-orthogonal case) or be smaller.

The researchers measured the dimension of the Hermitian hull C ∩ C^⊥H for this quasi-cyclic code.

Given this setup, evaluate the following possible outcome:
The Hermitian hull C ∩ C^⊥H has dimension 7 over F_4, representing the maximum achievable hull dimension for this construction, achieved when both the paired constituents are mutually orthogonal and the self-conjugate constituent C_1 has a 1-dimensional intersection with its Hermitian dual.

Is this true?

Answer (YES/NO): YES